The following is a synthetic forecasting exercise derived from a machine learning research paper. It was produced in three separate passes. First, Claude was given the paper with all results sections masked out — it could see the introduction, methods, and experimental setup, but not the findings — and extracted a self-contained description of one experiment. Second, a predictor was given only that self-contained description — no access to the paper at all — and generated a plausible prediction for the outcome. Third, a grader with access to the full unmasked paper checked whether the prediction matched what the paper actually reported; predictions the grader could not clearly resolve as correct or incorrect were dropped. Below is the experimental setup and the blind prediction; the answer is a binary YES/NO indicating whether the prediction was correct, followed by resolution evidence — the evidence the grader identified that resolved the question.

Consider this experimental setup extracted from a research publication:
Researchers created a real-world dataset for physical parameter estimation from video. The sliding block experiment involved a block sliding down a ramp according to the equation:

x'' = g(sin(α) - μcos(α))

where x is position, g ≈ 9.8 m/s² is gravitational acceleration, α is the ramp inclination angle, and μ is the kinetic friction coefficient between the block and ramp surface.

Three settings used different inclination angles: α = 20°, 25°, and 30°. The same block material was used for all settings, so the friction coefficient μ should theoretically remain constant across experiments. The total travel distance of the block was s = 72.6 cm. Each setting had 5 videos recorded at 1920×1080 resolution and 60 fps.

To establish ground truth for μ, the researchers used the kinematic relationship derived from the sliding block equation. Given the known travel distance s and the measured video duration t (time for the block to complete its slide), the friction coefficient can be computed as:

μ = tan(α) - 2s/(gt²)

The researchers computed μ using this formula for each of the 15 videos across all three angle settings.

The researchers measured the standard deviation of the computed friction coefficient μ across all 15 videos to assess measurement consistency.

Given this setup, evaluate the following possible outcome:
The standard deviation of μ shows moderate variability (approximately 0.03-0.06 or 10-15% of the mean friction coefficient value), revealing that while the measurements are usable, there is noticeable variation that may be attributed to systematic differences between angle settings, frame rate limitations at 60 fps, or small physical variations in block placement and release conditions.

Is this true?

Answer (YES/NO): NO